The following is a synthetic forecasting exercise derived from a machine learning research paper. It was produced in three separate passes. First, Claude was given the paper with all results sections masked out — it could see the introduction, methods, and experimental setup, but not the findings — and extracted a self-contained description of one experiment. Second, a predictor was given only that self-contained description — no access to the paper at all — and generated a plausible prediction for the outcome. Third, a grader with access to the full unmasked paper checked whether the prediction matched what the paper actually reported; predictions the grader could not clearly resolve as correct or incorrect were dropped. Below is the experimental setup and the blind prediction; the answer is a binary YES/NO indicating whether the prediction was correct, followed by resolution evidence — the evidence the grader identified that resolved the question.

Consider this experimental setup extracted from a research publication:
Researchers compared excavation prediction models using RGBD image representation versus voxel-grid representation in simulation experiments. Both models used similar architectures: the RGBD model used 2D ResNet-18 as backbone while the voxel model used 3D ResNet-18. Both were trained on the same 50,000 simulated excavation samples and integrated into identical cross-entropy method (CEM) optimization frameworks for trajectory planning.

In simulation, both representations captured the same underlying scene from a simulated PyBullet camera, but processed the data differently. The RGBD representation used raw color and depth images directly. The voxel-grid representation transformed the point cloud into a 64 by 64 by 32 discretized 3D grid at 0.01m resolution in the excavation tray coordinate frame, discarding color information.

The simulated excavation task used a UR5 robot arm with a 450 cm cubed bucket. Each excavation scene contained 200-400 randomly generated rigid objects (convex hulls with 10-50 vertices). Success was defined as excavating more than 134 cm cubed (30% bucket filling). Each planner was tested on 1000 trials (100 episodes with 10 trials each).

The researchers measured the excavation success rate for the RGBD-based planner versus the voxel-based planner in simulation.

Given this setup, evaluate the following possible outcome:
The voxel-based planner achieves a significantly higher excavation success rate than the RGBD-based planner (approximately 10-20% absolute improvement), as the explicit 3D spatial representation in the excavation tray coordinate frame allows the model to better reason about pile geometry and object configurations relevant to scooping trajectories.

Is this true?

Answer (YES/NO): NO